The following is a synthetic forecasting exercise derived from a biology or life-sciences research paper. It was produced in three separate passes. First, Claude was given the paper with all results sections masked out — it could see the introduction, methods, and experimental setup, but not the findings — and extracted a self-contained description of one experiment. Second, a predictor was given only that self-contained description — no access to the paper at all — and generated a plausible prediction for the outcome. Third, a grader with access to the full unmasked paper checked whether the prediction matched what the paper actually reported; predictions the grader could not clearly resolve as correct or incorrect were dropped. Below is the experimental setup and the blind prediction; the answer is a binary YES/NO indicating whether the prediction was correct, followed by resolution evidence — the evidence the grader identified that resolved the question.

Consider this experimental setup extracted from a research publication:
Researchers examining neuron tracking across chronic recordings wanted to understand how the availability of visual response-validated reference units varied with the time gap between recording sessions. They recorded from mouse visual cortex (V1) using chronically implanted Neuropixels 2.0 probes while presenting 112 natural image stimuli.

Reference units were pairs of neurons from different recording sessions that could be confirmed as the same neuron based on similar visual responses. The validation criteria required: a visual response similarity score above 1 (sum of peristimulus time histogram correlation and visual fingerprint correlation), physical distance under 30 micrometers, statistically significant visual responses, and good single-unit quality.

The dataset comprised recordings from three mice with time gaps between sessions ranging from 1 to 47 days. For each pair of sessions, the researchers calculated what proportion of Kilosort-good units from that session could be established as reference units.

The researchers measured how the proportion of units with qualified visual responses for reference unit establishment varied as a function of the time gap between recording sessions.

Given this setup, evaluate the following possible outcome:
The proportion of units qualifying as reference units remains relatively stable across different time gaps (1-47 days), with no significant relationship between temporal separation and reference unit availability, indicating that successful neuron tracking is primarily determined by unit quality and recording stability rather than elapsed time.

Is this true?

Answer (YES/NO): NO